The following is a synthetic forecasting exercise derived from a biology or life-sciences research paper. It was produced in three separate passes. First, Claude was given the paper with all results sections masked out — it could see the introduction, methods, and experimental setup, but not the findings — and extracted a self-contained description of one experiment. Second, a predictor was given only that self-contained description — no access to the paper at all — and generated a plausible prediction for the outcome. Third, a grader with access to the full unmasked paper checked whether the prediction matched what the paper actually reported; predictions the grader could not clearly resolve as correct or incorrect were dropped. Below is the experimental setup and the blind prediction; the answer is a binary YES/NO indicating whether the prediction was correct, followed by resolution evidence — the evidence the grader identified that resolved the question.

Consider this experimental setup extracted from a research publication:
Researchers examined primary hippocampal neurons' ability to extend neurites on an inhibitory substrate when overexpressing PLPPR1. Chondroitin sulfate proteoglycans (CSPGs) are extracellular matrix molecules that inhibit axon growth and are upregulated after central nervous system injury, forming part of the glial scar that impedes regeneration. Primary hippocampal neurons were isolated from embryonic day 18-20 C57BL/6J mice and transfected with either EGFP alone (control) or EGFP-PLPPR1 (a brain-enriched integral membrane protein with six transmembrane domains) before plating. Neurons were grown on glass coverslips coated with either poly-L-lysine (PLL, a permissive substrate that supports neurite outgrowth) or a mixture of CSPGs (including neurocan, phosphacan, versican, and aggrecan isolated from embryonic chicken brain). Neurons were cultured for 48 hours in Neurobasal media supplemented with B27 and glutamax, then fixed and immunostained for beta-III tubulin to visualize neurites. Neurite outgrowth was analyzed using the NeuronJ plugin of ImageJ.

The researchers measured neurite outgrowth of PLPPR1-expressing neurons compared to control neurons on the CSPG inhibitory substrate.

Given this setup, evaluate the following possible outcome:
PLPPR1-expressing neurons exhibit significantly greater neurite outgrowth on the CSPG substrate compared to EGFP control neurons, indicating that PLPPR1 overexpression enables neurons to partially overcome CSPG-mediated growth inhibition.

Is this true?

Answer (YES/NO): YES